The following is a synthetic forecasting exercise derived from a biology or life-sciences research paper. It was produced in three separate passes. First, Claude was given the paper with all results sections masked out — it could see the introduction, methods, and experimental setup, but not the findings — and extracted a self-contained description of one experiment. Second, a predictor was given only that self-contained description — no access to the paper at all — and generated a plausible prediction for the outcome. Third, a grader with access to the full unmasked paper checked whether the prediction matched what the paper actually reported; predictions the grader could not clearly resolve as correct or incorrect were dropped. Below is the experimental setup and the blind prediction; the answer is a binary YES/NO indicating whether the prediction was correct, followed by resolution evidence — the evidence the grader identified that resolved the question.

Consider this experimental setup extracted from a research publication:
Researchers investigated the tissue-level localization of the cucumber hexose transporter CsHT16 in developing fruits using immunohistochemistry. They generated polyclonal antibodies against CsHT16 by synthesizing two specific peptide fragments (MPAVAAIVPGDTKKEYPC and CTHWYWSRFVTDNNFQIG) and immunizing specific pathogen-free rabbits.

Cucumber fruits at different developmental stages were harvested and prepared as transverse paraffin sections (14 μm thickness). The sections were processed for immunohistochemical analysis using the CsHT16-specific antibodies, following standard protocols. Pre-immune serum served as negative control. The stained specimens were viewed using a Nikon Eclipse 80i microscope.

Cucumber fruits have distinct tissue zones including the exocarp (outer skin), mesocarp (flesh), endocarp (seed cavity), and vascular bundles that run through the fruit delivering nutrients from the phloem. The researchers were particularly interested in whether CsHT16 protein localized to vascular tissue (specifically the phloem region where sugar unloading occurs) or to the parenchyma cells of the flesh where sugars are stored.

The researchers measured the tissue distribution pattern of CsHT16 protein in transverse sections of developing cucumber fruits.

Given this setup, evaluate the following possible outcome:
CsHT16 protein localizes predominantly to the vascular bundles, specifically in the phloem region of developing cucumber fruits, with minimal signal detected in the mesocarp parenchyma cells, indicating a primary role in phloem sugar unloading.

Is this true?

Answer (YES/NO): YES